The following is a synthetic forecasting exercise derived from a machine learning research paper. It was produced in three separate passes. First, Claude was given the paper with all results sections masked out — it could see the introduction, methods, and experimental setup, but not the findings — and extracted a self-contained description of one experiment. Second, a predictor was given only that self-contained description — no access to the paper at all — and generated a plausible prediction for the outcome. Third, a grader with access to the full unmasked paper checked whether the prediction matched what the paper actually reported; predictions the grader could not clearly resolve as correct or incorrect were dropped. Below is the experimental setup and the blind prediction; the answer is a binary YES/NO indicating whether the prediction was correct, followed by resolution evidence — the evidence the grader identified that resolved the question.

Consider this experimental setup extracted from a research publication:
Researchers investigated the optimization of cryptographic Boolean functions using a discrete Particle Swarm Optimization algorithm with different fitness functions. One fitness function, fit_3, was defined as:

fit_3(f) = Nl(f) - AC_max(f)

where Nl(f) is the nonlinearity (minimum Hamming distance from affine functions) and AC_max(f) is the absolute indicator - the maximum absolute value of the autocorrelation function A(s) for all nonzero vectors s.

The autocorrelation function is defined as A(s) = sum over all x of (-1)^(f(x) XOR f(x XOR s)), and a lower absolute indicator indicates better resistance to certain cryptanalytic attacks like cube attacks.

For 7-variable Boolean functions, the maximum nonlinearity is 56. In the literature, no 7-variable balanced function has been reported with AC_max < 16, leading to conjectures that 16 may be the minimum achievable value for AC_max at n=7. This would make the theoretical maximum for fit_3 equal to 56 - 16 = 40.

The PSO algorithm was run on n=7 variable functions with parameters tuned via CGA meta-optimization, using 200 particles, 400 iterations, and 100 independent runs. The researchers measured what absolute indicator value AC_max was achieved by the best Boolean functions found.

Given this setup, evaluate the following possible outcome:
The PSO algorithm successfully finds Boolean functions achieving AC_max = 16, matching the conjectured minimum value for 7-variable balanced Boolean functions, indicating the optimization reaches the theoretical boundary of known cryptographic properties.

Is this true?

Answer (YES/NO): YES